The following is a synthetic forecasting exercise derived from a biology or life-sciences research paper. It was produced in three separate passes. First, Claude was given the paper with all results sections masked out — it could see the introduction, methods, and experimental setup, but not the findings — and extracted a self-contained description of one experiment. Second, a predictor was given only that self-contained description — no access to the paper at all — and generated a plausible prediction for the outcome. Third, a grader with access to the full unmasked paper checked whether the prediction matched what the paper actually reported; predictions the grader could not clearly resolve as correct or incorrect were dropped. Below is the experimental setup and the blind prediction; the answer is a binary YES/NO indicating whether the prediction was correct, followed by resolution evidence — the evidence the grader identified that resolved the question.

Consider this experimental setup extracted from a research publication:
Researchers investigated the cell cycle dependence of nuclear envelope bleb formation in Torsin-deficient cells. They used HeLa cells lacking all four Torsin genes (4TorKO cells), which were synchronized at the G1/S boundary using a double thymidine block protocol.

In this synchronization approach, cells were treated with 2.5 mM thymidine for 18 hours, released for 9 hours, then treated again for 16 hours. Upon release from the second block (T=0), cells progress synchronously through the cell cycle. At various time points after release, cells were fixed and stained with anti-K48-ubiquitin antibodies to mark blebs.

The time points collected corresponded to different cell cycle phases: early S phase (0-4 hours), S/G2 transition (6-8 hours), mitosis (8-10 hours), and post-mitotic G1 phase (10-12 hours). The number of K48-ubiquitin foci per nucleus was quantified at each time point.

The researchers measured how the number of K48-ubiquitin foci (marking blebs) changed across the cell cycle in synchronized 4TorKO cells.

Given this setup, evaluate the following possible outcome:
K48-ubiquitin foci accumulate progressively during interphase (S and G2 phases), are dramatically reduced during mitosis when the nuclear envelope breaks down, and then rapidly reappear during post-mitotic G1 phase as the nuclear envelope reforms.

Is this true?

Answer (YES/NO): NO